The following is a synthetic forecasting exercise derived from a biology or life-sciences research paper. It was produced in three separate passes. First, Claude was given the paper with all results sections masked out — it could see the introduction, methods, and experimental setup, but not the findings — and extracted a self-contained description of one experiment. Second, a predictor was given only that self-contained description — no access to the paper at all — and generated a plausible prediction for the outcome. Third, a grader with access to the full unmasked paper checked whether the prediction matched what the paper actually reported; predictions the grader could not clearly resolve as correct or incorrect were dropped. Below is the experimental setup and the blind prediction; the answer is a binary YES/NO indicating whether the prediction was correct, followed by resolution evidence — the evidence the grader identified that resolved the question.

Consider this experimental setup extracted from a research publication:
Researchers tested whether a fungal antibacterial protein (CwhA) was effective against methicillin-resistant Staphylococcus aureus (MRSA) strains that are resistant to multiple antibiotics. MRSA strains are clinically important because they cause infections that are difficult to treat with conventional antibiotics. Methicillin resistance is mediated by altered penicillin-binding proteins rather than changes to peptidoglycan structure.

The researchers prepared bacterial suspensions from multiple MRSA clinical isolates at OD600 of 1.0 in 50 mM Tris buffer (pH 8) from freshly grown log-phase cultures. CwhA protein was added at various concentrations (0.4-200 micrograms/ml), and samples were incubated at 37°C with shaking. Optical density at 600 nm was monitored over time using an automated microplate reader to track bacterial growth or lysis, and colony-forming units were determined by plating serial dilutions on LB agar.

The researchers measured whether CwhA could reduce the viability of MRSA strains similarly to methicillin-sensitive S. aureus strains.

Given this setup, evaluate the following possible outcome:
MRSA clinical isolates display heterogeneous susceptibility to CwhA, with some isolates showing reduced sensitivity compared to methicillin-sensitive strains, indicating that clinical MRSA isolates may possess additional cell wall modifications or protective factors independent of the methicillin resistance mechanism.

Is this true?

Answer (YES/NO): NO